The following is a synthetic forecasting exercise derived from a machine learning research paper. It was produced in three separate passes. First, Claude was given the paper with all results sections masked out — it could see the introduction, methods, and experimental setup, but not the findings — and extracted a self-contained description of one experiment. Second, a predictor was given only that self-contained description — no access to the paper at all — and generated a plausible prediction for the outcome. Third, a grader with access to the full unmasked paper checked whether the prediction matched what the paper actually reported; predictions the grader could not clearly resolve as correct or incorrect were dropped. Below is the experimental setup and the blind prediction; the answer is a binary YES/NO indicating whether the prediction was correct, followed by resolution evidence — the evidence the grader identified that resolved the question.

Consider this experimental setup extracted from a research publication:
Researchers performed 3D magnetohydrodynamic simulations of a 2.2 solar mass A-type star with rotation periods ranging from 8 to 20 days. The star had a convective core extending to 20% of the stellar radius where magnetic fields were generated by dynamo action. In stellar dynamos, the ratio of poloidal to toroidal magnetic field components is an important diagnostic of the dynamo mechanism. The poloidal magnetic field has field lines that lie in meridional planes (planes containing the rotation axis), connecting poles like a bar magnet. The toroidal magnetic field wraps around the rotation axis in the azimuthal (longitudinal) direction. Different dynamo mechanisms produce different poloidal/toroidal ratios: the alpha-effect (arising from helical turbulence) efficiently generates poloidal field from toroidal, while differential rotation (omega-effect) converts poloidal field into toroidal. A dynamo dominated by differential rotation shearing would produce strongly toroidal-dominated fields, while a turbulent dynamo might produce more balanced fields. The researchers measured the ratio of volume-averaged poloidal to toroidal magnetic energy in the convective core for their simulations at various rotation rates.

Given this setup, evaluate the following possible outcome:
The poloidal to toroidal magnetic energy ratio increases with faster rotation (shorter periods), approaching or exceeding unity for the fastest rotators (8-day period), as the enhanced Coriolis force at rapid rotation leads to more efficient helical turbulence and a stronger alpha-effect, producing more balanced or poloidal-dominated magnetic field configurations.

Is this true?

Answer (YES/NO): NO